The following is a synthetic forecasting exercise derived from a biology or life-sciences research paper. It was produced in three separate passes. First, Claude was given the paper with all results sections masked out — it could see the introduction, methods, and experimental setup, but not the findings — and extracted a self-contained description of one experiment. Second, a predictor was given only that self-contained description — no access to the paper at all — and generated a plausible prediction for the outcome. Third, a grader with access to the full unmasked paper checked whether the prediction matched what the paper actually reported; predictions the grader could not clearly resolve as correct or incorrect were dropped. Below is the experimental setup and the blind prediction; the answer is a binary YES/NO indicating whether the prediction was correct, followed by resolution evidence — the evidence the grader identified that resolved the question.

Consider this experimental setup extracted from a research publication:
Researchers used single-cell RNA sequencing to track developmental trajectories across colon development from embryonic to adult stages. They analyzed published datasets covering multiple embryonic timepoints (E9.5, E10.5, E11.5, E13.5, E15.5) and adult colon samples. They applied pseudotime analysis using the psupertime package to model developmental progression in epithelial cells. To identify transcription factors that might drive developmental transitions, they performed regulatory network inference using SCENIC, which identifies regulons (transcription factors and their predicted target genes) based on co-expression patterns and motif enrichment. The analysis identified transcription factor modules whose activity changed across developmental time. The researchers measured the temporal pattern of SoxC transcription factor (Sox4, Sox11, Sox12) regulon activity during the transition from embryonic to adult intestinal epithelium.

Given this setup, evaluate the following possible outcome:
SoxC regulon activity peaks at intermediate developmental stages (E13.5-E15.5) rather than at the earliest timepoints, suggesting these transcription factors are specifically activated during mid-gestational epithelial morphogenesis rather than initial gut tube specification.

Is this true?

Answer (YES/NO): NO